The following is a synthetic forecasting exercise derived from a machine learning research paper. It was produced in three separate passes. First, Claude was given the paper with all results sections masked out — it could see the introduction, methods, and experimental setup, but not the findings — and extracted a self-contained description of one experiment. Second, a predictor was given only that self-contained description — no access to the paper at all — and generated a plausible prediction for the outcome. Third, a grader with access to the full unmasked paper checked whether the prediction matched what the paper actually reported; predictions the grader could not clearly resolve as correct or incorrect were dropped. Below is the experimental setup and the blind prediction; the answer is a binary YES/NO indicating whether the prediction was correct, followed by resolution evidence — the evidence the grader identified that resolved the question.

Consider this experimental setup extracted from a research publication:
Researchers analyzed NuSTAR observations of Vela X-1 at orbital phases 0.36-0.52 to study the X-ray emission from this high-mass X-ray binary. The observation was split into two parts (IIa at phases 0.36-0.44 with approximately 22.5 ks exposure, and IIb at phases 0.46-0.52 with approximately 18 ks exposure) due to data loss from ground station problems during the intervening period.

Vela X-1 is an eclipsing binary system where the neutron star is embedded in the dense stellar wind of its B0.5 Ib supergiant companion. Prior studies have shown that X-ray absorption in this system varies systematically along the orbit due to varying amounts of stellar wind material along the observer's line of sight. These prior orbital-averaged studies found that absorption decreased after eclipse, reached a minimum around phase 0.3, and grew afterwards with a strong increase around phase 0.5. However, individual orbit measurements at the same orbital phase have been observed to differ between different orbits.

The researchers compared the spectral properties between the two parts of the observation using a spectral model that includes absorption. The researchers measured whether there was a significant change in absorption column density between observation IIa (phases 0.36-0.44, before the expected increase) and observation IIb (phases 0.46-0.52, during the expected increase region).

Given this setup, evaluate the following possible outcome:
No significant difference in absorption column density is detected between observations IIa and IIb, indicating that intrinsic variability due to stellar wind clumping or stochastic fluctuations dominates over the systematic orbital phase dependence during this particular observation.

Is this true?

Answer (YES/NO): NO